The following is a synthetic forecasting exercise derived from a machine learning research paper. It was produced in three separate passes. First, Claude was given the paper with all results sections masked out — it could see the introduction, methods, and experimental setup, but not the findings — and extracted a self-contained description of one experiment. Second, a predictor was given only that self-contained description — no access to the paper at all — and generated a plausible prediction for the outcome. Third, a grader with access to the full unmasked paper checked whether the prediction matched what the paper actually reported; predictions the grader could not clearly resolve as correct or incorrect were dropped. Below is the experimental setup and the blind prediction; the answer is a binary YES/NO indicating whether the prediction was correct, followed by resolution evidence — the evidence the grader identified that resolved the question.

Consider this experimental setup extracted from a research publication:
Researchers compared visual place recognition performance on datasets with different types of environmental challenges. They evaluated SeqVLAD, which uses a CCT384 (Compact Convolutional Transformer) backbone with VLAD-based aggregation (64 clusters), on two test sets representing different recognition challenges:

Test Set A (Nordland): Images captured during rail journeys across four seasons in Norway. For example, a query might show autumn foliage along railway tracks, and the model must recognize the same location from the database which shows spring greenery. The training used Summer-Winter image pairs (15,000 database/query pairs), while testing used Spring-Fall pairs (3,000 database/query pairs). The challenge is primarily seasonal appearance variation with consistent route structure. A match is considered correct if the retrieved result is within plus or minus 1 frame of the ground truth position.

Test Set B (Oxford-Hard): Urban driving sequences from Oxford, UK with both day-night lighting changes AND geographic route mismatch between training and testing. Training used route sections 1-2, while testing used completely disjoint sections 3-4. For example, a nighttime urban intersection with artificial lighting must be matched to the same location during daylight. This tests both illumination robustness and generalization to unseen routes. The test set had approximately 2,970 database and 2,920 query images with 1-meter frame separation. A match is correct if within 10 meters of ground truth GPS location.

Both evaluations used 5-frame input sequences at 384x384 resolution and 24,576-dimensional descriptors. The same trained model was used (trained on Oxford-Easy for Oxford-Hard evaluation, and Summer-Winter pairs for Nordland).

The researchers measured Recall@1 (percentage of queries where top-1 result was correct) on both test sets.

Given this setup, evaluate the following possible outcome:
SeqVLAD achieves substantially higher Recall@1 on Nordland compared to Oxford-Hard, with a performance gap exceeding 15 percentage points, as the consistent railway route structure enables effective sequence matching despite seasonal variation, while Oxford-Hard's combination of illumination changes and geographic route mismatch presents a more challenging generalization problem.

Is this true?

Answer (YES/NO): YES